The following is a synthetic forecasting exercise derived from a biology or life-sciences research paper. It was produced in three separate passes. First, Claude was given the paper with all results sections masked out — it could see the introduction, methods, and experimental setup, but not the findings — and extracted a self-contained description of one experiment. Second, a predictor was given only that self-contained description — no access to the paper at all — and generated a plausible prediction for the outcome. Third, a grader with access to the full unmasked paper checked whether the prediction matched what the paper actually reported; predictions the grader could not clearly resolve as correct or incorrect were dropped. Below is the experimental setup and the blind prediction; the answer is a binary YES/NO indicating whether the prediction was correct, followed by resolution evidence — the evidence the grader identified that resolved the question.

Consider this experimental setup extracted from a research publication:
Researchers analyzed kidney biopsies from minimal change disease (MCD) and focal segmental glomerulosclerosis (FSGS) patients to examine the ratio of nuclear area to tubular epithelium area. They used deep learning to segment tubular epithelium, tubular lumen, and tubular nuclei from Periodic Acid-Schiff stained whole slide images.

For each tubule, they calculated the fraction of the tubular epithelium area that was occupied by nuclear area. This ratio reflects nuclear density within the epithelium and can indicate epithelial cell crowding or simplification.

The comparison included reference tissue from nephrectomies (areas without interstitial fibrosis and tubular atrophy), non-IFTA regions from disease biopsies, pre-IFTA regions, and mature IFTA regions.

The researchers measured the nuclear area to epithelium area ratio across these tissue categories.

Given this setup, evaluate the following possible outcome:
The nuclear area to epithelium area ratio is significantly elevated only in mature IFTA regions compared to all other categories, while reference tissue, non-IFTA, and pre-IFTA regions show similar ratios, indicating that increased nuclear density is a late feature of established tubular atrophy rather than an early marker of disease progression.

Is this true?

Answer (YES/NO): NO